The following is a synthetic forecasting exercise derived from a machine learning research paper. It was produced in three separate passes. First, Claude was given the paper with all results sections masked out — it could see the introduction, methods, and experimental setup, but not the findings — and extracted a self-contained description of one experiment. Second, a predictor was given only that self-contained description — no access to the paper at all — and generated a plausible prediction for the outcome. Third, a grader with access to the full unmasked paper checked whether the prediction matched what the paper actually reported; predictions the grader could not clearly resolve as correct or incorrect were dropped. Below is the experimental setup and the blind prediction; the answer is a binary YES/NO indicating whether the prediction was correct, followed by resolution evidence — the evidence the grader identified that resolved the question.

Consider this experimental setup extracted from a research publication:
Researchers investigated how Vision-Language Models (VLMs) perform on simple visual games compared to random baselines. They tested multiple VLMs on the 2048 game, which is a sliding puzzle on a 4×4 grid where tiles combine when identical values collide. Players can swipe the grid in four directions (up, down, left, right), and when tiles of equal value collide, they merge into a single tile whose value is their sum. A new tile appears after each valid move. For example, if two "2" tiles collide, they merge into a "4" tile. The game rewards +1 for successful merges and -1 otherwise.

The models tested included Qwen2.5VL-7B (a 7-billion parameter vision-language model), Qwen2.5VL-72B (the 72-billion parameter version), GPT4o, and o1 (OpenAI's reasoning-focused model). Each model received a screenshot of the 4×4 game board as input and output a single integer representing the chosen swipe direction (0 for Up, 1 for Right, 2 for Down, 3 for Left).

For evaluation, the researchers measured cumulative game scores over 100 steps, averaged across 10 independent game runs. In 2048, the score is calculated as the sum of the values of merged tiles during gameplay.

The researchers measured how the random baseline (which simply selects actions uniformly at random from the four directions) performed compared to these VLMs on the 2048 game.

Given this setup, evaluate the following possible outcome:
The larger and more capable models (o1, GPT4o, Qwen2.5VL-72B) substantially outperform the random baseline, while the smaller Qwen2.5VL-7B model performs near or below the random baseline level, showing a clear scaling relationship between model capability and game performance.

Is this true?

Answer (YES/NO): NO